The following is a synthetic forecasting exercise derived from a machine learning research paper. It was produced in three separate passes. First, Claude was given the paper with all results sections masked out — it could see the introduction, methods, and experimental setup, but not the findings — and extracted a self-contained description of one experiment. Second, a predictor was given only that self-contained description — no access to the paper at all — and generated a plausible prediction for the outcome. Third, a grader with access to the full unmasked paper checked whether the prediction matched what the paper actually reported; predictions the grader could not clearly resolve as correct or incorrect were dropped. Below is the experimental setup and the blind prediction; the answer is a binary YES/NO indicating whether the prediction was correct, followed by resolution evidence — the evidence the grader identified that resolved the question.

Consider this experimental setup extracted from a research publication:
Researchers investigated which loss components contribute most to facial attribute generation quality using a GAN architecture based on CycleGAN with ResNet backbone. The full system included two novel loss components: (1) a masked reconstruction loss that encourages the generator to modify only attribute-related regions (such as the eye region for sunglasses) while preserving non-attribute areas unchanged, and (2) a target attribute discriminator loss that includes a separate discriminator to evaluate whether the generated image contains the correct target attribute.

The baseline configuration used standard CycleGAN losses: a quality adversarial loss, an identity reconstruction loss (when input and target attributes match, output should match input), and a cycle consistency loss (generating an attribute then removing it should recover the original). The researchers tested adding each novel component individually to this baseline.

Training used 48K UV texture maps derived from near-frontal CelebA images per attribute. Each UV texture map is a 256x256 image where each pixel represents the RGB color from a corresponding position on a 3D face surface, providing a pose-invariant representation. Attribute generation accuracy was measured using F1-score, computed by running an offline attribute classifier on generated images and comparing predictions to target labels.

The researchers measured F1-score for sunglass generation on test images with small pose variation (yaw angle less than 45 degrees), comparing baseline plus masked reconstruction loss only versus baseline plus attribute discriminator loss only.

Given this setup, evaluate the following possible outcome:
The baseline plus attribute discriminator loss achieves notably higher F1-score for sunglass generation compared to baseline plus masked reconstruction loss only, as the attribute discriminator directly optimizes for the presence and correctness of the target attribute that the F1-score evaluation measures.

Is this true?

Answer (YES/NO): YES